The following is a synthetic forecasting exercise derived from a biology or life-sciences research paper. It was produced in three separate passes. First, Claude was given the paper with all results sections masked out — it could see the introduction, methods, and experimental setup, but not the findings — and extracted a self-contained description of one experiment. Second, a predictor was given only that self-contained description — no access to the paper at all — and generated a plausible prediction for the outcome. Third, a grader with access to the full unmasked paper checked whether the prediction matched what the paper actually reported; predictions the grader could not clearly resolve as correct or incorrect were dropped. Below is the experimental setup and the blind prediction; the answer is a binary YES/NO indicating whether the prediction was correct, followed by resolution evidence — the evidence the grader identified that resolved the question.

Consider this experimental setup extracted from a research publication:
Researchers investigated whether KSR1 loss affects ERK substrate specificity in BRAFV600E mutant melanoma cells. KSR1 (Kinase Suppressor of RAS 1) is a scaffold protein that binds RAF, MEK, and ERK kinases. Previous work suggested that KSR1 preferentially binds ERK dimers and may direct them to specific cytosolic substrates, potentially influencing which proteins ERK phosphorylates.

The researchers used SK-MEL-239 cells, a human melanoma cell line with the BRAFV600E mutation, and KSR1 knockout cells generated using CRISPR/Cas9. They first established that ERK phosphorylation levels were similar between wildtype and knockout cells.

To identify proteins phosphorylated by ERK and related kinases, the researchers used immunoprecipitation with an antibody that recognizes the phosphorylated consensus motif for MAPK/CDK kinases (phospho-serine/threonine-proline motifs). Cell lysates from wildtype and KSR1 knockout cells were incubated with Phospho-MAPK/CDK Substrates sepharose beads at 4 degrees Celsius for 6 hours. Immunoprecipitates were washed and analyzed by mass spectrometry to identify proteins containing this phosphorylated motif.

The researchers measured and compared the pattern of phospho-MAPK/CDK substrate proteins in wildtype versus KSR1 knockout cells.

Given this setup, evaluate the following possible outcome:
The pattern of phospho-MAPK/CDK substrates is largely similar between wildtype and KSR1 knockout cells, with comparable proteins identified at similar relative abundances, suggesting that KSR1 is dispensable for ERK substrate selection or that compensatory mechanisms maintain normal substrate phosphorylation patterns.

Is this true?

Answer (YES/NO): NO